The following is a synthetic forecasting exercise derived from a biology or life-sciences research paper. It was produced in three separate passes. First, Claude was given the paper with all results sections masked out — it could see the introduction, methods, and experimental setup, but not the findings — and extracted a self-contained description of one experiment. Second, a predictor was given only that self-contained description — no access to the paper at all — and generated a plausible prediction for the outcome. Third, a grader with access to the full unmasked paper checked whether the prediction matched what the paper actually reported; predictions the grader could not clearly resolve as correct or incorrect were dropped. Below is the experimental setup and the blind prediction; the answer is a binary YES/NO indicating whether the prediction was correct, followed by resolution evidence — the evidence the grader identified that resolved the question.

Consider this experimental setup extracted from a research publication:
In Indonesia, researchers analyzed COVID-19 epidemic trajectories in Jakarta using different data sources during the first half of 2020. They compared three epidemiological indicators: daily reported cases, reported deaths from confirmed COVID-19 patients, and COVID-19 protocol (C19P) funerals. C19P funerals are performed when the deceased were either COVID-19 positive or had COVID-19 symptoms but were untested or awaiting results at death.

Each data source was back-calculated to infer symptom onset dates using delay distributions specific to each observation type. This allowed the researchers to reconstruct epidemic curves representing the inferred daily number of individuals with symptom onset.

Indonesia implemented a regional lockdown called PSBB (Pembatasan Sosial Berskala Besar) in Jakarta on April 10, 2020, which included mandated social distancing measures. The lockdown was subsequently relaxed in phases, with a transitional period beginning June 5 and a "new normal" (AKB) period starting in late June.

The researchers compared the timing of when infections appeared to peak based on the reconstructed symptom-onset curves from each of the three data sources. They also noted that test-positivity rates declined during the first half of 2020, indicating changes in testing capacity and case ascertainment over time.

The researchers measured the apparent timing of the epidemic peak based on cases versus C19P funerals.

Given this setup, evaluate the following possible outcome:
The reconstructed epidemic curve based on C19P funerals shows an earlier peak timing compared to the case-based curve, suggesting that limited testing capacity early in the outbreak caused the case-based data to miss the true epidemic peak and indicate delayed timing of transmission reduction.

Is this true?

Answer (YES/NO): YES